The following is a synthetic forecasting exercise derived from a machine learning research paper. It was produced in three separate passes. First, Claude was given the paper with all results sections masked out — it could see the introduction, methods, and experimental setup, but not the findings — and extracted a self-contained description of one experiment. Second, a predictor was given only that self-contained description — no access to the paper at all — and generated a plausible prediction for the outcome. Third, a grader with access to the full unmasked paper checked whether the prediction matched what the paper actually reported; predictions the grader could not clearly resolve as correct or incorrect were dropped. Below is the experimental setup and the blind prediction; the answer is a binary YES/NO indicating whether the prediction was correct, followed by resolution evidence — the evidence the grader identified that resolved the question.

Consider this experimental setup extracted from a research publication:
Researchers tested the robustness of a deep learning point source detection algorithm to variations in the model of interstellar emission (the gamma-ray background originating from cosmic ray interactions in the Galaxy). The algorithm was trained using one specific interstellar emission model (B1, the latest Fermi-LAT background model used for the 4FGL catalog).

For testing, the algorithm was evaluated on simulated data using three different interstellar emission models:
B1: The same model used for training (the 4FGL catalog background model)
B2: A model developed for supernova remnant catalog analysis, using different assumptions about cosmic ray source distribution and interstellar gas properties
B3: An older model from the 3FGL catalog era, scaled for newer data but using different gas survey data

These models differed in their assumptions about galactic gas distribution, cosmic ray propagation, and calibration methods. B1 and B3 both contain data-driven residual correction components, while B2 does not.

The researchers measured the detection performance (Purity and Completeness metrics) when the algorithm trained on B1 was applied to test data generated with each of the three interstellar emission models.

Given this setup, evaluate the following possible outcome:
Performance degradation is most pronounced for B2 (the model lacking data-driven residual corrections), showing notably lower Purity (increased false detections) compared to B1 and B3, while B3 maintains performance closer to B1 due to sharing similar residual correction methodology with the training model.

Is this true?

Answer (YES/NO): NO